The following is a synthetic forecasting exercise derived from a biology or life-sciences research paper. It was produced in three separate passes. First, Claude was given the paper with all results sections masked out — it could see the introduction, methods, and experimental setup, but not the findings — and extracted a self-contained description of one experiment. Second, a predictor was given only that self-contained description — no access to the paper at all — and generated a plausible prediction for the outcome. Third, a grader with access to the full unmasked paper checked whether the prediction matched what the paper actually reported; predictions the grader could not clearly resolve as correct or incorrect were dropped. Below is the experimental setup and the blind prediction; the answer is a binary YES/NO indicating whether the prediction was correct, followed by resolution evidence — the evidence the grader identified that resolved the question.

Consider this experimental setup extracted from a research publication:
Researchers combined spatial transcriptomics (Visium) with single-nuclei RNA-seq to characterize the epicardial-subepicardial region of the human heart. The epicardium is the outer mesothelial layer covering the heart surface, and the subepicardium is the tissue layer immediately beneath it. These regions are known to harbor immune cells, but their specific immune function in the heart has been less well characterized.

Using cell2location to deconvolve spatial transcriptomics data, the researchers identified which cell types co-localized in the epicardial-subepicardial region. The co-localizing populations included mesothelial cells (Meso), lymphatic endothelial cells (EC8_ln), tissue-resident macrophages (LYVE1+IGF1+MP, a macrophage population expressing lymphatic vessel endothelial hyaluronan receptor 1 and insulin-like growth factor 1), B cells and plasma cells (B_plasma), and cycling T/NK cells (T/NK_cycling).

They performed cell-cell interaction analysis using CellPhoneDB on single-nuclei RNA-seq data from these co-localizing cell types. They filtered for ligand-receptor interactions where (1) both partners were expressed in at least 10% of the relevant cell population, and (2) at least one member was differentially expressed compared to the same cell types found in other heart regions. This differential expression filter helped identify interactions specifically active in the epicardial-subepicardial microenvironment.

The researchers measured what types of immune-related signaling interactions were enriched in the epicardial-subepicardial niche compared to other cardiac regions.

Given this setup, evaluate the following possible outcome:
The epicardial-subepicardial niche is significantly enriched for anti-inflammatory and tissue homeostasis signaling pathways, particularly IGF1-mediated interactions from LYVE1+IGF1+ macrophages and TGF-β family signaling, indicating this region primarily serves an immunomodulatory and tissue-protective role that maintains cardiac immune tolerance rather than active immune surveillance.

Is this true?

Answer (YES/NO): NO